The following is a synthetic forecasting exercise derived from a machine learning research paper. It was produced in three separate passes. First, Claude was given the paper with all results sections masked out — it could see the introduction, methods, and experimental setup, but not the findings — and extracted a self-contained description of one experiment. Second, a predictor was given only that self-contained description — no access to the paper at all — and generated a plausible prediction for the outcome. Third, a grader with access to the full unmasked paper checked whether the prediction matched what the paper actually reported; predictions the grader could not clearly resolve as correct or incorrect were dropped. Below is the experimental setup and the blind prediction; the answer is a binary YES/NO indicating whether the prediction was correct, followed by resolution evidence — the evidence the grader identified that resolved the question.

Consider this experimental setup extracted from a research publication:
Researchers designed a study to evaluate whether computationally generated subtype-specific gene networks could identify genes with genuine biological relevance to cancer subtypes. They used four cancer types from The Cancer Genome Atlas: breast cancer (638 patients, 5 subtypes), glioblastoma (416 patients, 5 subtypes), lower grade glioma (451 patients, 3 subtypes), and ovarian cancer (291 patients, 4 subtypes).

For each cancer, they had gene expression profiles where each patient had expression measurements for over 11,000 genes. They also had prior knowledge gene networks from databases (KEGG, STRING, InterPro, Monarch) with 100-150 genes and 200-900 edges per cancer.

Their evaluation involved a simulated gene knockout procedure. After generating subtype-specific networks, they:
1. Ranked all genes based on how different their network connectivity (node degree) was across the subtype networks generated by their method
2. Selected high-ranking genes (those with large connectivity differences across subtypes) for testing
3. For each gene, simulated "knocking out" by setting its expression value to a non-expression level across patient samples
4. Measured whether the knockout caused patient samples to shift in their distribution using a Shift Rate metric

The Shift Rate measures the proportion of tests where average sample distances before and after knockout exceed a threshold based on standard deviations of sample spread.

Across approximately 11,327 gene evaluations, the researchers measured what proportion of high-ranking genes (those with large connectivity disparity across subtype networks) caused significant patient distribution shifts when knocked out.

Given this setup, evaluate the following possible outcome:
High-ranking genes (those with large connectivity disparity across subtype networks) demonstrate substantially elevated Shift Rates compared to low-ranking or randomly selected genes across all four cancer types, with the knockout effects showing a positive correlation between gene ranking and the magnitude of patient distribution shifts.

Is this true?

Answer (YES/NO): NO